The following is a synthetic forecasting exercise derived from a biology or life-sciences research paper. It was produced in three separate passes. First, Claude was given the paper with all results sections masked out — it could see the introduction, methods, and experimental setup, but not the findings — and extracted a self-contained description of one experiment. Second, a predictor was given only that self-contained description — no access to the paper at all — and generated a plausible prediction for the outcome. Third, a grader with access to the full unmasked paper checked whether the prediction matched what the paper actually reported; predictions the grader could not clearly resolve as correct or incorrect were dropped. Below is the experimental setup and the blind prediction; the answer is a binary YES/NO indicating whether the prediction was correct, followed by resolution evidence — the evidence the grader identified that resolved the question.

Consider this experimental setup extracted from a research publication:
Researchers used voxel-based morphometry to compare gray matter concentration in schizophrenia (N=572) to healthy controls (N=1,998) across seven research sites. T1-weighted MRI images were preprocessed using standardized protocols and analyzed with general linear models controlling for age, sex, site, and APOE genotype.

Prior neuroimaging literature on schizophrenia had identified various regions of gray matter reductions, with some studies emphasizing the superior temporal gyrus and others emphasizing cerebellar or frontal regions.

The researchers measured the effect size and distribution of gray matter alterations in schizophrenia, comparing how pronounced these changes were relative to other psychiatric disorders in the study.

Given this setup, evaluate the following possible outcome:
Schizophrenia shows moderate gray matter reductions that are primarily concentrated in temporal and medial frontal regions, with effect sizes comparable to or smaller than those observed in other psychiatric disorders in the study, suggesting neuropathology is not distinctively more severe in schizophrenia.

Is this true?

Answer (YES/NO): NO